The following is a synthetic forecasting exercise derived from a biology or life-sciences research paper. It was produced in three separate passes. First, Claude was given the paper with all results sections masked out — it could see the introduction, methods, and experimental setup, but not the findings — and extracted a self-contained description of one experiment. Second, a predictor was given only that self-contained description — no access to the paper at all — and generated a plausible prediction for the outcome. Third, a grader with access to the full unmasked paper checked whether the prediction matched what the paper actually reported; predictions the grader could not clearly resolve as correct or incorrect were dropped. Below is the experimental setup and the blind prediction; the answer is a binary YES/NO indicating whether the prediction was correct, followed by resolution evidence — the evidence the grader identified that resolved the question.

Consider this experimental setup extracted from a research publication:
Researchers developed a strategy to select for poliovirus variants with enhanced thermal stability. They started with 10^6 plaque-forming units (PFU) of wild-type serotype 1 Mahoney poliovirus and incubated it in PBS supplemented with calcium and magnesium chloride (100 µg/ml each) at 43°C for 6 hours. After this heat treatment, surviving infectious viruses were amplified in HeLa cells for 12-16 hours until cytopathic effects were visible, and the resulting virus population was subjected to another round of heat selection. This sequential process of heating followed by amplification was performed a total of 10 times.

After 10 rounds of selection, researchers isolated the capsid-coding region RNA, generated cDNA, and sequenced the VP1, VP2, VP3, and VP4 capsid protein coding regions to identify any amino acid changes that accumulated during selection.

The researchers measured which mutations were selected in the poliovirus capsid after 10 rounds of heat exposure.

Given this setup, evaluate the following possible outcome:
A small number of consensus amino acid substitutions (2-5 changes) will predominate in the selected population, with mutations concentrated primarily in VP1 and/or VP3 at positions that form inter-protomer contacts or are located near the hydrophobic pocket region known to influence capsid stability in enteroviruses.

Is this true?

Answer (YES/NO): NO